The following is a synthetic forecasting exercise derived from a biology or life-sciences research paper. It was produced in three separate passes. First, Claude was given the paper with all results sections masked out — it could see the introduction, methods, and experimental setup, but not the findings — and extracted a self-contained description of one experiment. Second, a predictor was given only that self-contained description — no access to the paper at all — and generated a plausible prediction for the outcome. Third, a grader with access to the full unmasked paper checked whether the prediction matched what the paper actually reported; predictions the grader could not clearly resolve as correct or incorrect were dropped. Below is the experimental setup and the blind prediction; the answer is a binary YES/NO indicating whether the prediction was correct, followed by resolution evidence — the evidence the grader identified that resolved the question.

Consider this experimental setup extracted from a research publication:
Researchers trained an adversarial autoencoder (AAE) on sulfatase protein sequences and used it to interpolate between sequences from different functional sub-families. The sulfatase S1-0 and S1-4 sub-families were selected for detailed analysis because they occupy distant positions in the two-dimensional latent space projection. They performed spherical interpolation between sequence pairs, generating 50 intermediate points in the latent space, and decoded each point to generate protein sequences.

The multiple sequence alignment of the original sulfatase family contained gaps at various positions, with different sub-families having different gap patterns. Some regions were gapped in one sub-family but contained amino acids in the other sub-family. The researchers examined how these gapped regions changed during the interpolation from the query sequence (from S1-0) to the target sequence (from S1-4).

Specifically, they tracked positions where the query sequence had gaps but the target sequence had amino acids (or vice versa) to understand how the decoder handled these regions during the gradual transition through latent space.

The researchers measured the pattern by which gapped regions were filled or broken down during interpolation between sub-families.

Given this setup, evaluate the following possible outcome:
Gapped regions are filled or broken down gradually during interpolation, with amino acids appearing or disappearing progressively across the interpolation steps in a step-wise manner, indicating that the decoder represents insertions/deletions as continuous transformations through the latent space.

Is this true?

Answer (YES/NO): YES